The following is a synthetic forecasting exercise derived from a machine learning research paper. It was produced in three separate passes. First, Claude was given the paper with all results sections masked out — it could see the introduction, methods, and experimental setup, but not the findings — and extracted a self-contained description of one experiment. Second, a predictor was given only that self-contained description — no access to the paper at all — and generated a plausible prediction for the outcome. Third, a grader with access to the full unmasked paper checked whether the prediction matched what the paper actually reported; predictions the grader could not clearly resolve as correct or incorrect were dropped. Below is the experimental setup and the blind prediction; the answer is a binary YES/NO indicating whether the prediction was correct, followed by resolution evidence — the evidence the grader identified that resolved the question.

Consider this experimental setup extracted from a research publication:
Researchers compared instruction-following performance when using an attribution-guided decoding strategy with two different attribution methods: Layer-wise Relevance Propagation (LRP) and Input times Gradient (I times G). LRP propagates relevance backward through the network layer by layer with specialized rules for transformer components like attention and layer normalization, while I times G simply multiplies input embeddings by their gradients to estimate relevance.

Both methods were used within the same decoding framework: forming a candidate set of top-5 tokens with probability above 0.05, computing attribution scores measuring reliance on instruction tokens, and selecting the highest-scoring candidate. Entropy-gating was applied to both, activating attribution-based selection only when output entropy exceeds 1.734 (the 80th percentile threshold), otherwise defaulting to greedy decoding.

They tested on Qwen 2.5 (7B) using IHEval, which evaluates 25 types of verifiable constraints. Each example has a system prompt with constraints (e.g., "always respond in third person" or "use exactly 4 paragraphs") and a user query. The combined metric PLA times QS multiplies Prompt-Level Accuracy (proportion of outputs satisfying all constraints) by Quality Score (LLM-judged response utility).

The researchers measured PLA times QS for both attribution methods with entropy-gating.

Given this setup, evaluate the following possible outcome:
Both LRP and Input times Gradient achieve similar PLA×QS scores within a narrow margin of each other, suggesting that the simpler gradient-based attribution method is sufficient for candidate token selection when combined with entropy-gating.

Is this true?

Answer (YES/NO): NO